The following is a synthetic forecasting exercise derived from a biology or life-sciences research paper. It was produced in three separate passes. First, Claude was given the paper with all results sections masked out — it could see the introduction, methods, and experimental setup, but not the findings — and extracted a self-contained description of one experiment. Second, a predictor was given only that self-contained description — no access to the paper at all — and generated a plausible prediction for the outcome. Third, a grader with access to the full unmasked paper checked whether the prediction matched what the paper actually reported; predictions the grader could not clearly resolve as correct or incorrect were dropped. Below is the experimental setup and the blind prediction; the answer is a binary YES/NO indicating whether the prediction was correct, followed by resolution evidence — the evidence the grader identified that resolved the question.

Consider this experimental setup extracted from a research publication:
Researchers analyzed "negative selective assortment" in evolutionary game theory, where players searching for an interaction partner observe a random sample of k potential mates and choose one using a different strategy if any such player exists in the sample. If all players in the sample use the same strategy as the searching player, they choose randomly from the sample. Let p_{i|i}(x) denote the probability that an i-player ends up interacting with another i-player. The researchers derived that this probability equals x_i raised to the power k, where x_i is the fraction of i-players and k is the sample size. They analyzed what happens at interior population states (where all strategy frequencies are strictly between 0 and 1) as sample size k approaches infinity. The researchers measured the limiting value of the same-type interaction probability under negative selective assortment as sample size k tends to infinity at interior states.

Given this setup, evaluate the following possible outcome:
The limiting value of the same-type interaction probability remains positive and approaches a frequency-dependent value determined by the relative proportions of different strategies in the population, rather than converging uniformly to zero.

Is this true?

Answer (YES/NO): NO